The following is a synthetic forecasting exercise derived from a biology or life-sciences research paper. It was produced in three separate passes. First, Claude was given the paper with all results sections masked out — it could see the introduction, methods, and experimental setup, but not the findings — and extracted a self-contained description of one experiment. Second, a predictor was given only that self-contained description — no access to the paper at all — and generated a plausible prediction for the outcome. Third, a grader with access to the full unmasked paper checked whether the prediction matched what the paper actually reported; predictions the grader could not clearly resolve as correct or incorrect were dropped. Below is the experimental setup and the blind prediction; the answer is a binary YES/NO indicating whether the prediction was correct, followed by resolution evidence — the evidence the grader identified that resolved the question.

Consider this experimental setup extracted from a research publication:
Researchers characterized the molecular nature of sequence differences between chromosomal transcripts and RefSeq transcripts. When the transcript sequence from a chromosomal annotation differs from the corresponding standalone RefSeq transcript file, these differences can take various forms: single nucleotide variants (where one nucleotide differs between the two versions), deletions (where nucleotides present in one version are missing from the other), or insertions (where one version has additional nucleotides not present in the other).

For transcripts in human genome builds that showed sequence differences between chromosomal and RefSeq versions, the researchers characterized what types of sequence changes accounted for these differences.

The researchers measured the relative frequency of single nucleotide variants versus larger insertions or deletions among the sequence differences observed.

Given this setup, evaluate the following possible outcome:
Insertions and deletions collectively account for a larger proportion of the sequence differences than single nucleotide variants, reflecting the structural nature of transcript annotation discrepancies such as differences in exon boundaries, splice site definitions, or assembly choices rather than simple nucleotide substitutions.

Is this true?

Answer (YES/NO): NO